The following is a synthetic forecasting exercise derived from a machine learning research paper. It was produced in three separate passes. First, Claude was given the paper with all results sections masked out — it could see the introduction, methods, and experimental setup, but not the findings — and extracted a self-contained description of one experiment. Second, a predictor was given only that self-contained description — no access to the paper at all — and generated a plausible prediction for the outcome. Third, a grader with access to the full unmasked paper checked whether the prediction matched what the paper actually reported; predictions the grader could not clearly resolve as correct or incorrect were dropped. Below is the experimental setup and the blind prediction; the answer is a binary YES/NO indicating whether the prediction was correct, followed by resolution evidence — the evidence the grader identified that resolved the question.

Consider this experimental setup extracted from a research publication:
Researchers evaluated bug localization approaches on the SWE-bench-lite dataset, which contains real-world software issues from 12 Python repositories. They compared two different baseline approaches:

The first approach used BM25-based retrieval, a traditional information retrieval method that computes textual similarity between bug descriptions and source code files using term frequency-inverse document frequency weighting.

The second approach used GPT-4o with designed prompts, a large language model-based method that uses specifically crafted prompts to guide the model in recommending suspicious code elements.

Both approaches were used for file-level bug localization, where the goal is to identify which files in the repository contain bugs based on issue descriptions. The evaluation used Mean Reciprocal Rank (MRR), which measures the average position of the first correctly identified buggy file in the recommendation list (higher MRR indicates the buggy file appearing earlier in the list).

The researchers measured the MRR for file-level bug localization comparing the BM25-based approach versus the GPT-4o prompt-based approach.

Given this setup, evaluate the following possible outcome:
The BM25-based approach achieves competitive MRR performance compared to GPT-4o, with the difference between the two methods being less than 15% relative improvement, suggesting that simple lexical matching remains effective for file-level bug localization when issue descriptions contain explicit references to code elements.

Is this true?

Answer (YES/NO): NO